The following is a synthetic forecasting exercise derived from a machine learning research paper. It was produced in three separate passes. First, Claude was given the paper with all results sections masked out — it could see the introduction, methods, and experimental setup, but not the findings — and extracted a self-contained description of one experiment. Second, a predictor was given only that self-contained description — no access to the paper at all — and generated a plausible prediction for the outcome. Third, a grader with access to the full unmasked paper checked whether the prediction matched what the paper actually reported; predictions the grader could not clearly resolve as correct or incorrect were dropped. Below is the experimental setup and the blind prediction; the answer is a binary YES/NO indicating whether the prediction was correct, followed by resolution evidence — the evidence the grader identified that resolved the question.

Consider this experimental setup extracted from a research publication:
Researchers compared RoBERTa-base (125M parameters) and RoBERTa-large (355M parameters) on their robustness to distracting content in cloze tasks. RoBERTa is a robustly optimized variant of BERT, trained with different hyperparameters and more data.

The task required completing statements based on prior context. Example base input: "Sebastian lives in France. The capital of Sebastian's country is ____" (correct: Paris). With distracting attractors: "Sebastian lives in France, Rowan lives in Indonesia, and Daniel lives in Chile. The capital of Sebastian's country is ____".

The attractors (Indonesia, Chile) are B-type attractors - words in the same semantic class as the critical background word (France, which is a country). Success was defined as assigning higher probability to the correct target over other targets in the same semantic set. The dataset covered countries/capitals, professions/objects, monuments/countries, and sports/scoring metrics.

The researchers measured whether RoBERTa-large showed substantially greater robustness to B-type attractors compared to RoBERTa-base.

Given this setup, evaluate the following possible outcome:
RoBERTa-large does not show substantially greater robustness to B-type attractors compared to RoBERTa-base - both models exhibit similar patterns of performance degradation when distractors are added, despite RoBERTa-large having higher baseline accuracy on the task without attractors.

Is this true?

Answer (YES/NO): NO